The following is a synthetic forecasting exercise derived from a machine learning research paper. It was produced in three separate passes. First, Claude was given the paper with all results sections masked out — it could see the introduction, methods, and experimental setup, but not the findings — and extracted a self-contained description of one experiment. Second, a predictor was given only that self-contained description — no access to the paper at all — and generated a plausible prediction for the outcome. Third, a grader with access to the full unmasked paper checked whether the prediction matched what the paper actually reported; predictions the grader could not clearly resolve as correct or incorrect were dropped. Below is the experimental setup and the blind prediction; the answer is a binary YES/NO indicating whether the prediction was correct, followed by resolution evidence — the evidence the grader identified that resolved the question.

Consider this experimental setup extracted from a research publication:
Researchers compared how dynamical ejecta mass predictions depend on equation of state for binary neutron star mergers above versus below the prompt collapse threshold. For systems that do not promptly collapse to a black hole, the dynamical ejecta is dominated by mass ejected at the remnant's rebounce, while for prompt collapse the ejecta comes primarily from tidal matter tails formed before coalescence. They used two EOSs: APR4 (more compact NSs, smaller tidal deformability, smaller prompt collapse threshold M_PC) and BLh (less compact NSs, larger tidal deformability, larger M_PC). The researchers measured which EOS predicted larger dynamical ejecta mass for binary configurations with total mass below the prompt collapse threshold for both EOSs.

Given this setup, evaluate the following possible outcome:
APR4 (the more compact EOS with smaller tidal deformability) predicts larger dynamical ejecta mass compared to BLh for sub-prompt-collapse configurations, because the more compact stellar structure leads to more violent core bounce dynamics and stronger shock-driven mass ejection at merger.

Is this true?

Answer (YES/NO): YES